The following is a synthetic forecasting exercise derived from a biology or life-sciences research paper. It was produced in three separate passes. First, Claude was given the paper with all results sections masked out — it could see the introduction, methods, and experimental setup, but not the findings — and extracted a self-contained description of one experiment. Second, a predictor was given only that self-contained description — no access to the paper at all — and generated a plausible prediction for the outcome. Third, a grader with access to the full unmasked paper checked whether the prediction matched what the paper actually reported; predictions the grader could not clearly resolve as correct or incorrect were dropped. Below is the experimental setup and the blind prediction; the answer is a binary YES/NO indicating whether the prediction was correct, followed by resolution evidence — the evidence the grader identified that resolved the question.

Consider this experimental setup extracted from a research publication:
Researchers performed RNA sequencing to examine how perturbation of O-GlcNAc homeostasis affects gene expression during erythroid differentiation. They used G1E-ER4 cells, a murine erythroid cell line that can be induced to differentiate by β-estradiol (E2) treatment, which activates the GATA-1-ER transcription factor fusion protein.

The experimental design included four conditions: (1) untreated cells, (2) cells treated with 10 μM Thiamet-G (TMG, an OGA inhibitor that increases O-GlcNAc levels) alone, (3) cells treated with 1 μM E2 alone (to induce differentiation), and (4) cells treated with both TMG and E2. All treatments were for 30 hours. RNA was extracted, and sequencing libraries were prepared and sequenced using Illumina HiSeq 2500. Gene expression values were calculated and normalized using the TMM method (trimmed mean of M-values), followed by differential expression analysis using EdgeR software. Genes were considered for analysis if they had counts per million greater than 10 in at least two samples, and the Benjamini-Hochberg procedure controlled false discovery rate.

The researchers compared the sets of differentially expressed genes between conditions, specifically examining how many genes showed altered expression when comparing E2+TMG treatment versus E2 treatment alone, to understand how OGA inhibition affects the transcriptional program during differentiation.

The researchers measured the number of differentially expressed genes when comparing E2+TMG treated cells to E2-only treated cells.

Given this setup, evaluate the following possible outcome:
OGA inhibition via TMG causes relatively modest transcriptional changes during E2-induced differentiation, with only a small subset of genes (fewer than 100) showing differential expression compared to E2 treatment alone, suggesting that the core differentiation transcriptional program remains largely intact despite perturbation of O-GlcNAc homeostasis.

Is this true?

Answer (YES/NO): NO